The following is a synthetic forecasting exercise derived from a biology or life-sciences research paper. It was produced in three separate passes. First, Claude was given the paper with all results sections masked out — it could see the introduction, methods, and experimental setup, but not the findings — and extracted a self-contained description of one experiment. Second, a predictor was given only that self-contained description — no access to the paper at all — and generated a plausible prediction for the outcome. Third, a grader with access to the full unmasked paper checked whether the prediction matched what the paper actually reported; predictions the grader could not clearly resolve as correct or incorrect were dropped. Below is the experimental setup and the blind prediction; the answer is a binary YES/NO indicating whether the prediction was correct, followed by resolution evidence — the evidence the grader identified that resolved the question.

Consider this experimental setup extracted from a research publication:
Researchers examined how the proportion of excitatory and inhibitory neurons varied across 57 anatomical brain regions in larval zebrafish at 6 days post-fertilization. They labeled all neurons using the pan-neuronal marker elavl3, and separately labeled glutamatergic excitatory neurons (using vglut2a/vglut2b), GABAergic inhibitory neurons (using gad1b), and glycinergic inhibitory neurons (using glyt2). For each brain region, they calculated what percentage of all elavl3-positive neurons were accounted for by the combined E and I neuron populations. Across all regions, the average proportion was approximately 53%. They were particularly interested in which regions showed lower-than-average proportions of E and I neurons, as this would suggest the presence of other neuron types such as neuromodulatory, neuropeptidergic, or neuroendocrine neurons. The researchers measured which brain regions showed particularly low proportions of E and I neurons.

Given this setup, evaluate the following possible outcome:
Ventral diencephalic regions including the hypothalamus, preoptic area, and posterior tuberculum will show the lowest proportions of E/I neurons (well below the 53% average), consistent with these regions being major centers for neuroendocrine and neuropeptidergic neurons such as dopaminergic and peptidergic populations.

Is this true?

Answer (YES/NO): NO